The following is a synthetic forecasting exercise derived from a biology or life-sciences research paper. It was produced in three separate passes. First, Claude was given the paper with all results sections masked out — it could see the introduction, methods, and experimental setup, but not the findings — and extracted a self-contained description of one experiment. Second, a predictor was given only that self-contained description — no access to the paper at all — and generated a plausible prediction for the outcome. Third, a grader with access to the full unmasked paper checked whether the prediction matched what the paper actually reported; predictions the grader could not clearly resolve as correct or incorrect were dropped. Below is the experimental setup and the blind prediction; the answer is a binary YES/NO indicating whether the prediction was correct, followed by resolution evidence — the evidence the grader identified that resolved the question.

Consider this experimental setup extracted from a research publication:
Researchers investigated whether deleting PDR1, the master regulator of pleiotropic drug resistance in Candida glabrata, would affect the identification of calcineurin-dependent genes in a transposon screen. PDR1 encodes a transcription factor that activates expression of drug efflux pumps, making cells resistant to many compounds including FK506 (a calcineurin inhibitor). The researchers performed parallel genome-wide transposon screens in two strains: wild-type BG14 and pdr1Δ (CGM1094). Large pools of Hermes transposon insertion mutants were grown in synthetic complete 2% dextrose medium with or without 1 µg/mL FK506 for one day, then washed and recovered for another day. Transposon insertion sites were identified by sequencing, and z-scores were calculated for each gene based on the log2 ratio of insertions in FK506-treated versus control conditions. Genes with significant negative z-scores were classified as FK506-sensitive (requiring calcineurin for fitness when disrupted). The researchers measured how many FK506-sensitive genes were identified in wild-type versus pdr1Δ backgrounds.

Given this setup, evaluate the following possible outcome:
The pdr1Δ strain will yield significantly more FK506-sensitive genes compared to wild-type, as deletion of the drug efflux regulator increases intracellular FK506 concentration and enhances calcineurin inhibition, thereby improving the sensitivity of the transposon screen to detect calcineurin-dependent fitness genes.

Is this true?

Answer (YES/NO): NO